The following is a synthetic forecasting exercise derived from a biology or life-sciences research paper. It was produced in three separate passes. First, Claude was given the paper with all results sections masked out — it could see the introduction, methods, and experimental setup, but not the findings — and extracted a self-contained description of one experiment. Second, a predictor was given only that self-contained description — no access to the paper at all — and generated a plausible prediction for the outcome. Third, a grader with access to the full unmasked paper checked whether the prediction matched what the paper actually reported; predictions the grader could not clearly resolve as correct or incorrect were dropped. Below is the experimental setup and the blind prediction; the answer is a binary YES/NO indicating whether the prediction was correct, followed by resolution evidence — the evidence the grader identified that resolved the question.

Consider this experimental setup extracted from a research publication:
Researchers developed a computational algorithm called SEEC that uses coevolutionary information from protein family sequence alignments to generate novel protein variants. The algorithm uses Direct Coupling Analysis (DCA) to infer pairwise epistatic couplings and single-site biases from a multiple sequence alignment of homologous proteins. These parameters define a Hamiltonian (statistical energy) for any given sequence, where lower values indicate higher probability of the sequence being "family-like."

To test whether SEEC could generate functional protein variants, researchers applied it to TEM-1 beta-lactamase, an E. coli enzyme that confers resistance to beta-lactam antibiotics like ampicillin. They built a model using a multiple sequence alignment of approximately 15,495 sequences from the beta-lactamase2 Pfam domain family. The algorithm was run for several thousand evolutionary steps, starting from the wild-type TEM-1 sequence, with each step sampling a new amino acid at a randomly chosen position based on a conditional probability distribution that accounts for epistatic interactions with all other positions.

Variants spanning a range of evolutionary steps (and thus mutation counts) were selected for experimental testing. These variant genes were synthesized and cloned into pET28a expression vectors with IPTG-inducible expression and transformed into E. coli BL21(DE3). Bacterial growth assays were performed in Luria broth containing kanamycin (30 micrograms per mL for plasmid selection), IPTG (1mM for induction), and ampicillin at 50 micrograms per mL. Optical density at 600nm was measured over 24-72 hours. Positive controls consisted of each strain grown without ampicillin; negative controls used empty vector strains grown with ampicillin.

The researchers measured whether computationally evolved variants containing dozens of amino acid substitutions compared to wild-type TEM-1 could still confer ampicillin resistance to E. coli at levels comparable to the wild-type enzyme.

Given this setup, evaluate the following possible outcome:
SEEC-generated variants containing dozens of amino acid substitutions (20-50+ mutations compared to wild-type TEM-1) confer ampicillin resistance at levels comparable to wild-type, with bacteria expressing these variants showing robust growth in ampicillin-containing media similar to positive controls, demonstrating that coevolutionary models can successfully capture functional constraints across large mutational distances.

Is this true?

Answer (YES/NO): YES